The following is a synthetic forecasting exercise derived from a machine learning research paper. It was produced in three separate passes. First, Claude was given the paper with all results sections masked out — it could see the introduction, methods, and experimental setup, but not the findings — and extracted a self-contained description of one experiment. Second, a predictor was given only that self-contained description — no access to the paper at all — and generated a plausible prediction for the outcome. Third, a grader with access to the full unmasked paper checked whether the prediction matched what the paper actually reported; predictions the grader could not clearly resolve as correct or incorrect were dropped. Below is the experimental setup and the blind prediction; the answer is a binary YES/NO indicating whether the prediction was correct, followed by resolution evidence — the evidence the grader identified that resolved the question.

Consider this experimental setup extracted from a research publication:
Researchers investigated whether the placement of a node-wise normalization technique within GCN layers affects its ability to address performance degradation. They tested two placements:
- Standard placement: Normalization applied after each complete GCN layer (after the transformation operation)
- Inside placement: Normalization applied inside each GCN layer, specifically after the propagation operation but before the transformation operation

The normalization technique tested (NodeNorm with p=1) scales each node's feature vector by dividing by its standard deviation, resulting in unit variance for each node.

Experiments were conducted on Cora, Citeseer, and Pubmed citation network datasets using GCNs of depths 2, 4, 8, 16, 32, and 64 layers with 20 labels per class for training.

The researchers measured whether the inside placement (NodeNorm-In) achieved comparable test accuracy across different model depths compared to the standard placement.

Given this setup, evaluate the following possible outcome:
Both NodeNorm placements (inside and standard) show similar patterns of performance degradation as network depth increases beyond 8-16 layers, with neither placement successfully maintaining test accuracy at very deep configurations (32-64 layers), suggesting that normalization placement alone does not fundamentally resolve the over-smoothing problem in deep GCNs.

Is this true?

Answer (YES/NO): NO